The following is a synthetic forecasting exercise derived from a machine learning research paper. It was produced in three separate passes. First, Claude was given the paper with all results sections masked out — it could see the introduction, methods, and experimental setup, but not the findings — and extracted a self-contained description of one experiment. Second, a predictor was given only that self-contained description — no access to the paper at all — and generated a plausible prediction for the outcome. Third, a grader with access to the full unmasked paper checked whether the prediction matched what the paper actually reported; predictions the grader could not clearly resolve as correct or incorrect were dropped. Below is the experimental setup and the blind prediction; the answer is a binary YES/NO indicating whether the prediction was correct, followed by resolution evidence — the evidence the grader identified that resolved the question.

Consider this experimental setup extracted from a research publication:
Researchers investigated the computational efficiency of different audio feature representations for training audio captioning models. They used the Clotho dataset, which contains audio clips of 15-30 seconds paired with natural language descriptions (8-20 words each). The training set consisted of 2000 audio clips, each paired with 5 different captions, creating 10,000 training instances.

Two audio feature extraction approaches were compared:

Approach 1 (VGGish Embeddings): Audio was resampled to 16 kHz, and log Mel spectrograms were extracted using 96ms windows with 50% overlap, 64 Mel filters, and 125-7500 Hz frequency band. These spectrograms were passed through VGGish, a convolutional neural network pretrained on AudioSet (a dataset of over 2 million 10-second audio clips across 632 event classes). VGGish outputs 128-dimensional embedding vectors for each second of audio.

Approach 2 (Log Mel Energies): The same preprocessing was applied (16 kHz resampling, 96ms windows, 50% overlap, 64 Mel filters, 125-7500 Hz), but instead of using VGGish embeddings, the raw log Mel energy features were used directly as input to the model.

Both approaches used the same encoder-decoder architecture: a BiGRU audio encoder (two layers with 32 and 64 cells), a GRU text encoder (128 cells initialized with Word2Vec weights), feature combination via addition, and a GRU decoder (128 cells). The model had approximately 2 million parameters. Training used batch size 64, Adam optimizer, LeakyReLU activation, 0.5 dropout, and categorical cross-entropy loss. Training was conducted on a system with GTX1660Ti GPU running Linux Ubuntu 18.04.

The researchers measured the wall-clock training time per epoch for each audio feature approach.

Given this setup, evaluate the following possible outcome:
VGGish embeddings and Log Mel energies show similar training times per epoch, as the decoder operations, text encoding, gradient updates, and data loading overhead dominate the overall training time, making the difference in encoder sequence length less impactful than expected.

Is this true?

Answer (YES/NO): NO